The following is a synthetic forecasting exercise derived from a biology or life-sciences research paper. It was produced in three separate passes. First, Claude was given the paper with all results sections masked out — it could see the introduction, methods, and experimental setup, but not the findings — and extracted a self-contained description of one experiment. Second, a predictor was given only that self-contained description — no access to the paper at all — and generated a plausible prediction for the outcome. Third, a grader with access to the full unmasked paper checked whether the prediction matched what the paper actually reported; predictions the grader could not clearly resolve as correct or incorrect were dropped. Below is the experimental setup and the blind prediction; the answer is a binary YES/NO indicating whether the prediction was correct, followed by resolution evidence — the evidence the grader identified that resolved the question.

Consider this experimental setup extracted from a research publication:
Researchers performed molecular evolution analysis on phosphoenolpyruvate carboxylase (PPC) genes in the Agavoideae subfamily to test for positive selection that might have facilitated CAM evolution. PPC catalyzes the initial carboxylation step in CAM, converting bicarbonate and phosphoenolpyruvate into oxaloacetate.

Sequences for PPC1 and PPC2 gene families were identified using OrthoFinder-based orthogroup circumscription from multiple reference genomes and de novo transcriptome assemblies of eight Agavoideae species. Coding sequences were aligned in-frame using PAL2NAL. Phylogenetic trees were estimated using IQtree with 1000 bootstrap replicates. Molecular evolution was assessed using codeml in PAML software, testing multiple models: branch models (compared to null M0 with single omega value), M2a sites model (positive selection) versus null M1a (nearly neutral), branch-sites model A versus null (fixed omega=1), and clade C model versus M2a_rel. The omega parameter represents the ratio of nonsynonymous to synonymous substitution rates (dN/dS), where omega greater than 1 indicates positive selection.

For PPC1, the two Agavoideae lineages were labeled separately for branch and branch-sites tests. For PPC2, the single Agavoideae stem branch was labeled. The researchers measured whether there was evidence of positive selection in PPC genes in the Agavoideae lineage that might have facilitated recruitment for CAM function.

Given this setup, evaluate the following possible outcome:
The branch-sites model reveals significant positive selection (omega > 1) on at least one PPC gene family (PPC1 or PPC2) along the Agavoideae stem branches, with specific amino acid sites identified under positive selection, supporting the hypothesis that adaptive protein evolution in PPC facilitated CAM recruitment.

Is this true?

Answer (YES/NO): YES